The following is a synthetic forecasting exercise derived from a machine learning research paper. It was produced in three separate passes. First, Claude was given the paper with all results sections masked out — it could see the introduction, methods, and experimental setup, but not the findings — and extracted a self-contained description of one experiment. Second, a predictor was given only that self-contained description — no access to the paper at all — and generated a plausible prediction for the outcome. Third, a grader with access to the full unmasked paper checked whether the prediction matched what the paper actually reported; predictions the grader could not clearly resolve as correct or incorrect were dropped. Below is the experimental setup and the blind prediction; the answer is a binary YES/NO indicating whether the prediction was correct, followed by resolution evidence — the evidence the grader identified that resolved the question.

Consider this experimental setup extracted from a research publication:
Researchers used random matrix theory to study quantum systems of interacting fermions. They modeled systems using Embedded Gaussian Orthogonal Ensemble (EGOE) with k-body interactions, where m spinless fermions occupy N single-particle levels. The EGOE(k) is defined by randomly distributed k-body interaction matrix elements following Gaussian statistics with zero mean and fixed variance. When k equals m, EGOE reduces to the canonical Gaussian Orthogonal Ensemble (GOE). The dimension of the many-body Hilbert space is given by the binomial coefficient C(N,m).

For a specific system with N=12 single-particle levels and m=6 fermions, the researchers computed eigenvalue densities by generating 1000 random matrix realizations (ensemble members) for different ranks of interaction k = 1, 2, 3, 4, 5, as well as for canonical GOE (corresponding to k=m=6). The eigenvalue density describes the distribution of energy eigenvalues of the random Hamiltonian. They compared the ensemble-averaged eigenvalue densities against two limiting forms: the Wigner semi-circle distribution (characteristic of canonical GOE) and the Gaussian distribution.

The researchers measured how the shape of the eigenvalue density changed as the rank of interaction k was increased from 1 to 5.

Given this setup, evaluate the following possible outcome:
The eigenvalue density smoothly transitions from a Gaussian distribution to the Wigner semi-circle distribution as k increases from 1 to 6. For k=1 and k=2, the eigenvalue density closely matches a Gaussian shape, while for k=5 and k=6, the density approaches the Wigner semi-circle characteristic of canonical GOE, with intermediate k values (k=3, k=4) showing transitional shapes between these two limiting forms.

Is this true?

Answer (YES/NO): NO